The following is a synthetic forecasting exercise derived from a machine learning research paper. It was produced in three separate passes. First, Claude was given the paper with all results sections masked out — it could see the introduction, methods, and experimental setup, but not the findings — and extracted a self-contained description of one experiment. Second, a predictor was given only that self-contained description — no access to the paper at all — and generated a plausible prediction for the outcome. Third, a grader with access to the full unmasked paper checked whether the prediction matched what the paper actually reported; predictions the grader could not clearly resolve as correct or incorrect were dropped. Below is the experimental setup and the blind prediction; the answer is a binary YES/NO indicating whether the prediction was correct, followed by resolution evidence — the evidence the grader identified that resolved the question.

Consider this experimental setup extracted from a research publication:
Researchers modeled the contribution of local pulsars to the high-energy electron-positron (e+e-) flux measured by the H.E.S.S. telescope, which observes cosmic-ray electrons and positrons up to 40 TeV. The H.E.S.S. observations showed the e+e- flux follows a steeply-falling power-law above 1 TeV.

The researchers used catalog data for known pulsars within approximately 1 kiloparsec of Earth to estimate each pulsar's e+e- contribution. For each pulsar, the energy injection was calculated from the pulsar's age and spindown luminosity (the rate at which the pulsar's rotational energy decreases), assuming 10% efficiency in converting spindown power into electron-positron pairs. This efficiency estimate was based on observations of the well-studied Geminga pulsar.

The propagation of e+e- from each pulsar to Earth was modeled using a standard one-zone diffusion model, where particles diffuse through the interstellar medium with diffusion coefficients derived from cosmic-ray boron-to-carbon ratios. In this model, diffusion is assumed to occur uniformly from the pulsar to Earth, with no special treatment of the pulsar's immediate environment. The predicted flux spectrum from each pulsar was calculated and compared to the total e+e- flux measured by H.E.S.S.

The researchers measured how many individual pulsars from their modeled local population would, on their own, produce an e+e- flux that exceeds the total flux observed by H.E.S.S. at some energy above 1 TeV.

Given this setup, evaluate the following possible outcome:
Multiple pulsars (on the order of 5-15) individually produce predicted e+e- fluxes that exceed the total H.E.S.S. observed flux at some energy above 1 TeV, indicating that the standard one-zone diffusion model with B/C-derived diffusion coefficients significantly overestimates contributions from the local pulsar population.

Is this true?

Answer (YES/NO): NO